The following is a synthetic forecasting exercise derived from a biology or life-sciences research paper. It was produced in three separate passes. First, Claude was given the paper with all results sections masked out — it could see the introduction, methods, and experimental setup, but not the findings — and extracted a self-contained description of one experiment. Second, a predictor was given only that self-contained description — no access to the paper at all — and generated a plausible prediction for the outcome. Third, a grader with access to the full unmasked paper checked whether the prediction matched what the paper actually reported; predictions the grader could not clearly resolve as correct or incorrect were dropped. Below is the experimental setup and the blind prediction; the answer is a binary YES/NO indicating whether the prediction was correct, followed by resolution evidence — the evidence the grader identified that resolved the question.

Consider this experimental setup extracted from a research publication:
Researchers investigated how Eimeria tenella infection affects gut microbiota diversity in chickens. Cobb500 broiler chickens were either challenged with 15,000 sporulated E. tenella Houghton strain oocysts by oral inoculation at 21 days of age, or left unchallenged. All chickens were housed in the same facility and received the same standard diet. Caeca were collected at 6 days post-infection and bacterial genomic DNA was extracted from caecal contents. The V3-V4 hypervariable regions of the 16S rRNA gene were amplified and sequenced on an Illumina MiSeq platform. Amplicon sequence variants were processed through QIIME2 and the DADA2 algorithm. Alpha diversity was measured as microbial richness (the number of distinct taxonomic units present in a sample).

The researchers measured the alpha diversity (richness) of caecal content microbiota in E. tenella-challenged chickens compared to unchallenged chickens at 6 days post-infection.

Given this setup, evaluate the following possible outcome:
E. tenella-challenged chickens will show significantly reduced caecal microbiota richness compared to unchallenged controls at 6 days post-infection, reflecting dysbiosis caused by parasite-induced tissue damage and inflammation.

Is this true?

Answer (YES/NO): NO